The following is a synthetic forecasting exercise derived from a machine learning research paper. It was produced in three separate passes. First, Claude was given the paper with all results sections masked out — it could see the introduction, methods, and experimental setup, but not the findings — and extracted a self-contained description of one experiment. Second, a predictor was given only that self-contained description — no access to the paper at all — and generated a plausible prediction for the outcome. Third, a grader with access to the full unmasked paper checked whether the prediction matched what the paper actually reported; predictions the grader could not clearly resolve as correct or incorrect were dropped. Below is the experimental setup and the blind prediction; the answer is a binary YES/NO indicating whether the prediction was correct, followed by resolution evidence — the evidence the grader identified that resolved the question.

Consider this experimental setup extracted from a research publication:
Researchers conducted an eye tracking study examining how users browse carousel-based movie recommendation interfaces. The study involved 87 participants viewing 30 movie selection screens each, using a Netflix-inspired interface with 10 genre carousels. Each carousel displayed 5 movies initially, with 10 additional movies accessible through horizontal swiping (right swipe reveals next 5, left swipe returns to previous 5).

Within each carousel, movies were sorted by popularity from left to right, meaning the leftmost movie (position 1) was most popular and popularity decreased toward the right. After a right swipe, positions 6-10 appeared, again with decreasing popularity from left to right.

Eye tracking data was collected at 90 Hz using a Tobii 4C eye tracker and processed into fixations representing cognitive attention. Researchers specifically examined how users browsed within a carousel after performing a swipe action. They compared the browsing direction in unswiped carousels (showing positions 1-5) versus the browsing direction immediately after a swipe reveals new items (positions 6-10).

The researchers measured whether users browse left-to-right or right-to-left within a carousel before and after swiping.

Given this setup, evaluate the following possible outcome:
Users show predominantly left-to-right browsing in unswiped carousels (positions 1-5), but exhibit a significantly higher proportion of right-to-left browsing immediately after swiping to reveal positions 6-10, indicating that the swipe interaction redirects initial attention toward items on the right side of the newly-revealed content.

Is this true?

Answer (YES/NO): YES